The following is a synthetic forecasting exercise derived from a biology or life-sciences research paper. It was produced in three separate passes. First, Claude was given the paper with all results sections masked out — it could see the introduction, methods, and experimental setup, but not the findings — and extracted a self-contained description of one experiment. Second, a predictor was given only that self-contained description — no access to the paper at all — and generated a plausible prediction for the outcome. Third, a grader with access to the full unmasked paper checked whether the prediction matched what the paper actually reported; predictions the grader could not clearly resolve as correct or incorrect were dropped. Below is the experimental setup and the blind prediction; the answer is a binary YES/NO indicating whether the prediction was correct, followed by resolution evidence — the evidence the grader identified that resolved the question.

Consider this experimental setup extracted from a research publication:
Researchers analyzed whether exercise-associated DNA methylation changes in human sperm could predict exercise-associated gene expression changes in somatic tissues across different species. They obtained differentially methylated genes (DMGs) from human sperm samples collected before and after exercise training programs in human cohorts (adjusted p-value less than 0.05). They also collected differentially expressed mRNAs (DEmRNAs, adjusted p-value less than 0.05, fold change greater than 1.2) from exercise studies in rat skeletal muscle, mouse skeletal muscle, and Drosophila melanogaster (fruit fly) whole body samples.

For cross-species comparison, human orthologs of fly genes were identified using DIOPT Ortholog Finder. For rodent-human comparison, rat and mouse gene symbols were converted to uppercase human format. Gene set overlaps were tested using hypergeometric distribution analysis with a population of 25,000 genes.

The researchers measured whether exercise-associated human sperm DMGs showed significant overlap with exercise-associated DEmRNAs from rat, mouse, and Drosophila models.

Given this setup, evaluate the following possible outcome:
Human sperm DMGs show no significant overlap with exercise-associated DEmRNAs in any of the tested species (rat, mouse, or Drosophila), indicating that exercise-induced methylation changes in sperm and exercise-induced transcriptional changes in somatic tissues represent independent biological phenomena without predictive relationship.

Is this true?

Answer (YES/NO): NO